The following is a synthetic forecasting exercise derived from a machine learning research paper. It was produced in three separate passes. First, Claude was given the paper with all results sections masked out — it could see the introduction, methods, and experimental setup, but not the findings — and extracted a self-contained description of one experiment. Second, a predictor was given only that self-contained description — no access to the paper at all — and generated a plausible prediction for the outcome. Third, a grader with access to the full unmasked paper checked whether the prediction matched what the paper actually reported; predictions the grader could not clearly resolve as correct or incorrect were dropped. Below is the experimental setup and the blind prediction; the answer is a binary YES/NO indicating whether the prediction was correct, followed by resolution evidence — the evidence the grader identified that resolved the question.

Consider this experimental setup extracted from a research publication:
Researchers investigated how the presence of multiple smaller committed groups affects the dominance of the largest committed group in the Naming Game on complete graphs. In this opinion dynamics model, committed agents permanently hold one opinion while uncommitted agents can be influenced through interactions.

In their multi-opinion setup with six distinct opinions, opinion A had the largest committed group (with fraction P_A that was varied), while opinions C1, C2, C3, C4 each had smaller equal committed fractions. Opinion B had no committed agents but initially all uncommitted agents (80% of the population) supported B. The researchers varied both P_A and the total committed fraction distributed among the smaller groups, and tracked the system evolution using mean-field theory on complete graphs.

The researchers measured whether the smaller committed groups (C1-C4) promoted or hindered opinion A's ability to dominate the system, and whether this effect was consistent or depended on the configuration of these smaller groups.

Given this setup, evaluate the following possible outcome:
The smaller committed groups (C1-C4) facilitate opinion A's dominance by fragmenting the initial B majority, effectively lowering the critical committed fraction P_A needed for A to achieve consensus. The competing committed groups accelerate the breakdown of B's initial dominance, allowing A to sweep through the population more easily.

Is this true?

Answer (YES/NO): NO